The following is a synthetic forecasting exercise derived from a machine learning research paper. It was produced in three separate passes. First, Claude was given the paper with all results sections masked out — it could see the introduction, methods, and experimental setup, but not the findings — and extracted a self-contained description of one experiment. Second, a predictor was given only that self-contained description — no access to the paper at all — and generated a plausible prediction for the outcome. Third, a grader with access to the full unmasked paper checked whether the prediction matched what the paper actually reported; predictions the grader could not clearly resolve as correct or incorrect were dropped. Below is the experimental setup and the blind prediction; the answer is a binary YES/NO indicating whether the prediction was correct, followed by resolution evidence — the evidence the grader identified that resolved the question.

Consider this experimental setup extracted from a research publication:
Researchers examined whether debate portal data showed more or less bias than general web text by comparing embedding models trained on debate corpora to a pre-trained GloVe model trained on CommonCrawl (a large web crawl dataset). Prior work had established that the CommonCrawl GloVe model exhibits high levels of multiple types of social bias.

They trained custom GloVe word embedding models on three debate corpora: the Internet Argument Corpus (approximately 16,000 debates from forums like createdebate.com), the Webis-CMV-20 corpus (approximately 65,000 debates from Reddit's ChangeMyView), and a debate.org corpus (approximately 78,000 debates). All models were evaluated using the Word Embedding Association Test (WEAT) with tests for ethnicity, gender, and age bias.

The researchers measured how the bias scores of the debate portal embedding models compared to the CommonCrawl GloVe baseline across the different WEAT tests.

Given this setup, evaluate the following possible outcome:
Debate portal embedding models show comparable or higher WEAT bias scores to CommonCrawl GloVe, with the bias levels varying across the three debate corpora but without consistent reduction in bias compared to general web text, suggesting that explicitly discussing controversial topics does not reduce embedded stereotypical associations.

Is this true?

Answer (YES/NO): NO